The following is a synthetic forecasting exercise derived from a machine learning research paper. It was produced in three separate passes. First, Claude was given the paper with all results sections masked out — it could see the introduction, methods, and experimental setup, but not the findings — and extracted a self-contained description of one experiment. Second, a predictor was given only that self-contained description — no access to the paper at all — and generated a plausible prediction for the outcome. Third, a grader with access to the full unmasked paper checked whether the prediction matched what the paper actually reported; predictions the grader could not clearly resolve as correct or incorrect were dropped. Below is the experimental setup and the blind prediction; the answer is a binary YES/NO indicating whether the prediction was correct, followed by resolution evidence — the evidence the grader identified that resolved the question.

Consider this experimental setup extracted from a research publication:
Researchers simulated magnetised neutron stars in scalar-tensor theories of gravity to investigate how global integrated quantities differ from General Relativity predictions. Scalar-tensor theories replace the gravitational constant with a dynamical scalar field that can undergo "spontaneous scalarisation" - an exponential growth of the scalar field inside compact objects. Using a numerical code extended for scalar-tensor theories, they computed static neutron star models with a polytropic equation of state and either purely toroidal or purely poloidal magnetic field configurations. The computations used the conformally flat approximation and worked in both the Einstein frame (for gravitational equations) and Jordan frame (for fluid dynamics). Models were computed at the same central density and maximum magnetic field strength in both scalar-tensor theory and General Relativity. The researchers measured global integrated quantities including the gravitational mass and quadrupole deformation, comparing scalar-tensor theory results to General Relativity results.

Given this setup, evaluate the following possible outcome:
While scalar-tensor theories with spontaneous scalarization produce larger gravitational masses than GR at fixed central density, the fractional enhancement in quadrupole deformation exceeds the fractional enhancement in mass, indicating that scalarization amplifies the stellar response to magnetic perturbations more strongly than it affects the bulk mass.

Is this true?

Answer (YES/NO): NO